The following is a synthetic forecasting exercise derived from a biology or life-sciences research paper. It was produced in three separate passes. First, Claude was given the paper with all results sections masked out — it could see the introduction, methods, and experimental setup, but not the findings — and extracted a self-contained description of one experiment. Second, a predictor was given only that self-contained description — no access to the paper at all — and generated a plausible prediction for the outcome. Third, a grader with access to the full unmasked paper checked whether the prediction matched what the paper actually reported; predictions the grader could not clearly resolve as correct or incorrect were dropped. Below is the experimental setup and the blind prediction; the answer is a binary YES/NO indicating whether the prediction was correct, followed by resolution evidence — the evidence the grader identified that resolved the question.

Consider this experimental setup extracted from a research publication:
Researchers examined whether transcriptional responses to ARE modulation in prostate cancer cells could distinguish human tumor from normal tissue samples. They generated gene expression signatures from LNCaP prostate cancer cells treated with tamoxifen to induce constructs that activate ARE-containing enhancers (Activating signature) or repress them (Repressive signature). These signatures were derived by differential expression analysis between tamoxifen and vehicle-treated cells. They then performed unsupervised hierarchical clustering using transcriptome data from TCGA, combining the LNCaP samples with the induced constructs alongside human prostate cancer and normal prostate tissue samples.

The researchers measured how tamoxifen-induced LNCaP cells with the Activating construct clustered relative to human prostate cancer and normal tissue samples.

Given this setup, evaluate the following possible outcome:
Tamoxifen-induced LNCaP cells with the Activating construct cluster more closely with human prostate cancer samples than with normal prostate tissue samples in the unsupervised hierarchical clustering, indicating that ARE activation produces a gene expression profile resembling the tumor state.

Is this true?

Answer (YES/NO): NO